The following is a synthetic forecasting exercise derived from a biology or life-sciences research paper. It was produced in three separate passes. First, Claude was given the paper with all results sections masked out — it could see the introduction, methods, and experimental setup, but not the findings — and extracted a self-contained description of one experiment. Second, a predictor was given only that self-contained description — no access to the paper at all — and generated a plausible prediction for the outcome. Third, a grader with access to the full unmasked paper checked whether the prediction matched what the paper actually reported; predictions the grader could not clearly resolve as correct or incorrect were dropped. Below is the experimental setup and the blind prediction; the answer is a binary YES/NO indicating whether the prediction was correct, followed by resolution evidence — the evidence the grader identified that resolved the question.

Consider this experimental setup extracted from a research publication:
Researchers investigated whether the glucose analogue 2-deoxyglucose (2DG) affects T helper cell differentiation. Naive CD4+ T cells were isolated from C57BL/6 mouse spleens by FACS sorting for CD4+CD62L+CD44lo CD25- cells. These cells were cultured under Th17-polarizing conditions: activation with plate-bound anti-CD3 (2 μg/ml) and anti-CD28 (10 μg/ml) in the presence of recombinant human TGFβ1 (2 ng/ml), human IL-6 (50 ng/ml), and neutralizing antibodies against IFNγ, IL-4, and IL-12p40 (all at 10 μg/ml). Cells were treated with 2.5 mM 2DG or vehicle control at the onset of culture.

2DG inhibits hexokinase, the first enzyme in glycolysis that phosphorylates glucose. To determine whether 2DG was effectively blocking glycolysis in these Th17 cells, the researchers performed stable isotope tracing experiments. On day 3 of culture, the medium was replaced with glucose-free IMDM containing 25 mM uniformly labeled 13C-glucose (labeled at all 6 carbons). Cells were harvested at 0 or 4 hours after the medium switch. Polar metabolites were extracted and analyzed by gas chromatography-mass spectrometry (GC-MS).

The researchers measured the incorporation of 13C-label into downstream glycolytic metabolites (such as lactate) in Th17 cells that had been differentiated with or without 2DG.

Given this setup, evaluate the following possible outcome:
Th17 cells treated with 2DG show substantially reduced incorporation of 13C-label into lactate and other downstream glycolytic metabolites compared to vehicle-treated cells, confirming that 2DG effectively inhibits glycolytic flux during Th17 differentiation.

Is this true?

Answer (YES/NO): NO